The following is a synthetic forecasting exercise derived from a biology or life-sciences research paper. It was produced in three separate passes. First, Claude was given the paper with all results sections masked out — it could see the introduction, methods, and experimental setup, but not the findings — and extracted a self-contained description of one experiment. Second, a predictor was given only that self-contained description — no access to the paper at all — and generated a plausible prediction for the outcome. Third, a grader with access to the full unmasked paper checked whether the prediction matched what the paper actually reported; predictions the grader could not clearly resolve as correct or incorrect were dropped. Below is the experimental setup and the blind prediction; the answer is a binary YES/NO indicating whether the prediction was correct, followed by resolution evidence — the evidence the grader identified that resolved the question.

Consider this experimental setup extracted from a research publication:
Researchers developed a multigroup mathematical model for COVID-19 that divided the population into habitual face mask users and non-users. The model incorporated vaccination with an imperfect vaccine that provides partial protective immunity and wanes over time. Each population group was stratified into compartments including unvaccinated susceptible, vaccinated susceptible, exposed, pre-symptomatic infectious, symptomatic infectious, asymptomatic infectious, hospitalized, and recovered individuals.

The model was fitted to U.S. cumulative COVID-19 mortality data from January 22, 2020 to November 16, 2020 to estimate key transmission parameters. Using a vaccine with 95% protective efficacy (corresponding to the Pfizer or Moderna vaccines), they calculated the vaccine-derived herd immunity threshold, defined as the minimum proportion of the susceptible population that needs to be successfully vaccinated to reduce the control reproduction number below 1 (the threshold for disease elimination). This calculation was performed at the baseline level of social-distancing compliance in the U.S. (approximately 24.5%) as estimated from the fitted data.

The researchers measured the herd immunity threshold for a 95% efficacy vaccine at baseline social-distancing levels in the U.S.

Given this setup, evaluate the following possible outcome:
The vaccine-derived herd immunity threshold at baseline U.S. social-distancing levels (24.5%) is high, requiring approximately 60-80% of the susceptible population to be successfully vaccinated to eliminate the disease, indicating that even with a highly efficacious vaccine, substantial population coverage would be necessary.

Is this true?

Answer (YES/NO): NO